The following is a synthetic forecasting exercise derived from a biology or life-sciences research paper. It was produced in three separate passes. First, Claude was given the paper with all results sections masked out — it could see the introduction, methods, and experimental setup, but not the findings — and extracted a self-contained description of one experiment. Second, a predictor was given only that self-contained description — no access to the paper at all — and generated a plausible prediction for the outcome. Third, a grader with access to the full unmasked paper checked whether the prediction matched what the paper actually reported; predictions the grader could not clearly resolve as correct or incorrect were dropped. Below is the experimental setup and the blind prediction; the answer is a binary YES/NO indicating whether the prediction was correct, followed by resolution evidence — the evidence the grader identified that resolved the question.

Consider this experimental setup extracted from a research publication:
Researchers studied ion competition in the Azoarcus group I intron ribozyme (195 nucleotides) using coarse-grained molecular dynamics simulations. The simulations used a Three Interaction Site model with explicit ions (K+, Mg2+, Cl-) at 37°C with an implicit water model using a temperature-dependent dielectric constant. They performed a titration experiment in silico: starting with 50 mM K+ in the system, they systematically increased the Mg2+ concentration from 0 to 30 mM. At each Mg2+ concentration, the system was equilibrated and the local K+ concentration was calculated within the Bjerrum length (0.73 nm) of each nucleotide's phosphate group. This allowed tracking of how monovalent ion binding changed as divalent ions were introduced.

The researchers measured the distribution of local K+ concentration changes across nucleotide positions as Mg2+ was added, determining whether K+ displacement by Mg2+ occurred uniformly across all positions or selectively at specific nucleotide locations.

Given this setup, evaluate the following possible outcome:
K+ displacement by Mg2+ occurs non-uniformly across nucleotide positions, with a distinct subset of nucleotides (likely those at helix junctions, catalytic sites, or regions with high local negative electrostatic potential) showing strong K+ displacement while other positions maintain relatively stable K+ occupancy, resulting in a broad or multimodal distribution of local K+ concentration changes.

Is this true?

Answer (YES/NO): YES